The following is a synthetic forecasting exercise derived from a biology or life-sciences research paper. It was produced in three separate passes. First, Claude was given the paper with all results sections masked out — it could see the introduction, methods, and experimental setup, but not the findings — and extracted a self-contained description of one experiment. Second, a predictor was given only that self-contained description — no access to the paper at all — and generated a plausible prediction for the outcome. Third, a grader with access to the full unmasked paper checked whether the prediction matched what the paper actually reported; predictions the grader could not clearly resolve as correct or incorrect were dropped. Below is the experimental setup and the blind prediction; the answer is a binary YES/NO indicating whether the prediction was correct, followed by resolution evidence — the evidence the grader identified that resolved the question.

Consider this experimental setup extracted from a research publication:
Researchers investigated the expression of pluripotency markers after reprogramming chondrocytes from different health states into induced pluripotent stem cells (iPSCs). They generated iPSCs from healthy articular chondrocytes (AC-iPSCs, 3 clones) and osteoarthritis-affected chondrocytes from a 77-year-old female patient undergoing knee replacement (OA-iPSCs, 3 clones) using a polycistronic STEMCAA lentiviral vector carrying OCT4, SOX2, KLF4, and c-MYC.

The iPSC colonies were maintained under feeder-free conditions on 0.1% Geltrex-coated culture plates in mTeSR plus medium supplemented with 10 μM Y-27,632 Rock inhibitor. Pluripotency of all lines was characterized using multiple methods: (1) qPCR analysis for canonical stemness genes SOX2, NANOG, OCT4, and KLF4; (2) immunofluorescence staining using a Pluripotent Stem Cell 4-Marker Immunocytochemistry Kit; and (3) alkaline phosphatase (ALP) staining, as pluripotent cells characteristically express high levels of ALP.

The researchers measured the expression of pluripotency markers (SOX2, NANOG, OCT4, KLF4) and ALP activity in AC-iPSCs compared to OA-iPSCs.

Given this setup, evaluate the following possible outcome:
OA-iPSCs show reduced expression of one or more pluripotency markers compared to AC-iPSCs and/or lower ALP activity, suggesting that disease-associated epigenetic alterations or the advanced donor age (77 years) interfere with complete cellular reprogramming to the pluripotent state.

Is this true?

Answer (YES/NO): NO